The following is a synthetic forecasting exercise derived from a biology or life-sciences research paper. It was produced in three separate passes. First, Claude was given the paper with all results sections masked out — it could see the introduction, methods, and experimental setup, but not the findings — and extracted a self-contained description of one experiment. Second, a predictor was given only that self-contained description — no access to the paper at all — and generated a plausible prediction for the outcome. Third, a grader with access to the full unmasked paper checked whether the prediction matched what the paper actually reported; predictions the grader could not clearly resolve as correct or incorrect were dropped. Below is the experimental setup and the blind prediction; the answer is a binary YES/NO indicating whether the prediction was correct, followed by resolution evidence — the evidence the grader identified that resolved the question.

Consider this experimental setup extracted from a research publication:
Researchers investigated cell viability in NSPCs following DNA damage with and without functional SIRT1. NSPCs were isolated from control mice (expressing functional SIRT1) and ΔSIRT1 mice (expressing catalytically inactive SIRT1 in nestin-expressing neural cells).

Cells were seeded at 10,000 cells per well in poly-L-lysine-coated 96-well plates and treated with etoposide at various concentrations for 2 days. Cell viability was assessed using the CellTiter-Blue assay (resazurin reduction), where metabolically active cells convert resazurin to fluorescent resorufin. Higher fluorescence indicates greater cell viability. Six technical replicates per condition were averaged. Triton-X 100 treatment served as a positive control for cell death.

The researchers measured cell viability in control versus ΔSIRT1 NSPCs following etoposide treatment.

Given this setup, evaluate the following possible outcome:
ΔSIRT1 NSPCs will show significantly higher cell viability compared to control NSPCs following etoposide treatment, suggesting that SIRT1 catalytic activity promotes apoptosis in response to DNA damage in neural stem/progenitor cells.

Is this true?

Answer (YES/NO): NO